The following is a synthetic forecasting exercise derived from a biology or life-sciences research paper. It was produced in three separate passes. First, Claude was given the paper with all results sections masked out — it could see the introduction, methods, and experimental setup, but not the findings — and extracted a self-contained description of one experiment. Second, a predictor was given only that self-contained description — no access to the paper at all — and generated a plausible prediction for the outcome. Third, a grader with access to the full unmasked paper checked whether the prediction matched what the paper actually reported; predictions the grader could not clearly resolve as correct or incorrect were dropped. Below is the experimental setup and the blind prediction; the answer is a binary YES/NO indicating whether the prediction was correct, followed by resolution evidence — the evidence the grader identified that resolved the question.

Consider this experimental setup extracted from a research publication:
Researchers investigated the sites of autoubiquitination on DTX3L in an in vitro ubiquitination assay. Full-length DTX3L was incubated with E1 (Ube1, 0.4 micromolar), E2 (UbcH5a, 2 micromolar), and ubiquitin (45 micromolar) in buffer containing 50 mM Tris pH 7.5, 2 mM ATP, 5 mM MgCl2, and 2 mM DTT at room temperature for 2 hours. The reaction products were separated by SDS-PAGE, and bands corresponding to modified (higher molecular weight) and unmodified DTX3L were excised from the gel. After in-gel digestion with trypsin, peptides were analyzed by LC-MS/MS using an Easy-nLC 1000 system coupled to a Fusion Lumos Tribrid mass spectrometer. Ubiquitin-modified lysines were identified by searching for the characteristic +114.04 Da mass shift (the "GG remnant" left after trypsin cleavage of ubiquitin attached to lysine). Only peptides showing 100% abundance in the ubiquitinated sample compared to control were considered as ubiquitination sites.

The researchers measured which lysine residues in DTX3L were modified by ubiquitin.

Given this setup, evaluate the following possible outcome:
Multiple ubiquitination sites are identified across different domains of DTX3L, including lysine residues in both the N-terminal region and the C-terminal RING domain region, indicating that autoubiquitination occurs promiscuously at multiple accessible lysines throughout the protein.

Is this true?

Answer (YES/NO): NO